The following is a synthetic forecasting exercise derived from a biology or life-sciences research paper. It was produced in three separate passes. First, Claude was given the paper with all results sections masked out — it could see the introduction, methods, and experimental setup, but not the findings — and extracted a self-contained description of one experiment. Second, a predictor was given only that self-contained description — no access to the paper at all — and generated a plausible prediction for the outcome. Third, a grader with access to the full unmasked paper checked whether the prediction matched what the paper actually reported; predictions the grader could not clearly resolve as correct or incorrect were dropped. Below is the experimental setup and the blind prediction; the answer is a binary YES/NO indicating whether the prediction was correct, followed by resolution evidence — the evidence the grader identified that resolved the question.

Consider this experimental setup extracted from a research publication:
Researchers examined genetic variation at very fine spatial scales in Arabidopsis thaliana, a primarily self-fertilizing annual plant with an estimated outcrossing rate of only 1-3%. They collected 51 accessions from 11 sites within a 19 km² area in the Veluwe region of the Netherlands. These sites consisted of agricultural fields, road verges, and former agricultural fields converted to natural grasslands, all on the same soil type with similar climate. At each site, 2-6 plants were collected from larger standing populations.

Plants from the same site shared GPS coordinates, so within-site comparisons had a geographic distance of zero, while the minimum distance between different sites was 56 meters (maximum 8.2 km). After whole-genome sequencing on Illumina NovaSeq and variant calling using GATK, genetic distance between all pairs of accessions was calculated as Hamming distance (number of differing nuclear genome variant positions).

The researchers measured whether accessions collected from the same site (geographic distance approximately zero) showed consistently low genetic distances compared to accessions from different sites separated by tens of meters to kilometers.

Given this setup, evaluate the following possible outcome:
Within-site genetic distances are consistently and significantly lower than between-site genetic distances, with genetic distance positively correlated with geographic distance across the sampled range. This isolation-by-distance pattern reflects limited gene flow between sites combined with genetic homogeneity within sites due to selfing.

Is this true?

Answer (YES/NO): NO